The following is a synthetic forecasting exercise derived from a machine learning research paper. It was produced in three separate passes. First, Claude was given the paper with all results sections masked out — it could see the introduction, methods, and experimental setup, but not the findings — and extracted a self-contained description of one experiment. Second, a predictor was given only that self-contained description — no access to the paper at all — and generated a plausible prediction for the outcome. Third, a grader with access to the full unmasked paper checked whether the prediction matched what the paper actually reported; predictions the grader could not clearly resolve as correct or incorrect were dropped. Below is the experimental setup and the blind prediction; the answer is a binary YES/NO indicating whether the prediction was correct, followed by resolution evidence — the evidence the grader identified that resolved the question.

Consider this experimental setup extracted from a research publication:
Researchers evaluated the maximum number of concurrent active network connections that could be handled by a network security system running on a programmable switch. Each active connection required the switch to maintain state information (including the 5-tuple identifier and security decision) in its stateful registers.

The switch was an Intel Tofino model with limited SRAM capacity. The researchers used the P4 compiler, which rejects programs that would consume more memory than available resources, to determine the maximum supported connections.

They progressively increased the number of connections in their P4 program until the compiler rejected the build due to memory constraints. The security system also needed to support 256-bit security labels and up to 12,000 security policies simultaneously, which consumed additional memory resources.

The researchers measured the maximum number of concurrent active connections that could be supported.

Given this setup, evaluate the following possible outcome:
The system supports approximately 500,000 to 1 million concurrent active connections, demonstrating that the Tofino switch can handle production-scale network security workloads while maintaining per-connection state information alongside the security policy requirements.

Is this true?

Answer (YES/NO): NO